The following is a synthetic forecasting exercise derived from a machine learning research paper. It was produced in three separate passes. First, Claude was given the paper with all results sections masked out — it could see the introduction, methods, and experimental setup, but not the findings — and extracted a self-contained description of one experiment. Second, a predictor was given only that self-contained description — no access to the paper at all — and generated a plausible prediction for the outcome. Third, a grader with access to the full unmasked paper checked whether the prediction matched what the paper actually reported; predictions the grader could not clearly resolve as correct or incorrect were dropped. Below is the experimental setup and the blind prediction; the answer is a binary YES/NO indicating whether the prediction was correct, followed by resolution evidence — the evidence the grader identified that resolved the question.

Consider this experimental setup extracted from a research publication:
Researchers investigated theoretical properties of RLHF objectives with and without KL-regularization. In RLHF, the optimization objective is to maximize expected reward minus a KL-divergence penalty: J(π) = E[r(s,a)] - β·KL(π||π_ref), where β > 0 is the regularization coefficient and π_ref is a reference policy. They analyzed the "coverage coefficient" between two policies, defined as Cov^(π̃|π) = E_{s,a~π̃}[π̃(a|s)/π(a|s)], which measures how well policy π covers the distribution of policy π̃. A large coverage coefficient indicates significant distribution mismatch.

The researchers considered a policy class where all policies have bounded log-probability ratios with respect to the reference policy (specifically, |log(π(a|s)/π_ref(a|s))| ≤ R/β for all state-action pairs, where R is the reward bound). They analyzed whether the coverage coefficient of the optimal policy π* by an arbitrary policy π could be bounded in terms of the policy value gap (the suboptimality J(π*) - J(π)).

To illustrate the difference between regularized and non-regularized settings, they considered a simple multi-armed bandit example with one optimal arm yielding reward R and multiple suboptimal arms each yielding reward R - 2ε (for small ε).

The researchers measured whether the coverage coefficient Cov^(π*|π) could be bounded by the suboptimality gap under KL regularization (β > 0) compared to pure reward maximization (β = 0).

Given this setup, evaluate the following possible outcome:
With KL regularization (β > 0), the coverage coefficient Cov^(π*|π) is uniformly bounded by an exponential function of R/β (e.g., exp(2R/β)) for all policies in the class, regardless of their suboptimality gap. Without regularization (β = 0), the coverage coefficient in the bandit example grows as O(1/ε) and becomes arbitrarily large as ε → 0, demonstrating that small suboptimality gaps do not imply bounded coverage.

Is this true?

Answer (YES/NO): NO